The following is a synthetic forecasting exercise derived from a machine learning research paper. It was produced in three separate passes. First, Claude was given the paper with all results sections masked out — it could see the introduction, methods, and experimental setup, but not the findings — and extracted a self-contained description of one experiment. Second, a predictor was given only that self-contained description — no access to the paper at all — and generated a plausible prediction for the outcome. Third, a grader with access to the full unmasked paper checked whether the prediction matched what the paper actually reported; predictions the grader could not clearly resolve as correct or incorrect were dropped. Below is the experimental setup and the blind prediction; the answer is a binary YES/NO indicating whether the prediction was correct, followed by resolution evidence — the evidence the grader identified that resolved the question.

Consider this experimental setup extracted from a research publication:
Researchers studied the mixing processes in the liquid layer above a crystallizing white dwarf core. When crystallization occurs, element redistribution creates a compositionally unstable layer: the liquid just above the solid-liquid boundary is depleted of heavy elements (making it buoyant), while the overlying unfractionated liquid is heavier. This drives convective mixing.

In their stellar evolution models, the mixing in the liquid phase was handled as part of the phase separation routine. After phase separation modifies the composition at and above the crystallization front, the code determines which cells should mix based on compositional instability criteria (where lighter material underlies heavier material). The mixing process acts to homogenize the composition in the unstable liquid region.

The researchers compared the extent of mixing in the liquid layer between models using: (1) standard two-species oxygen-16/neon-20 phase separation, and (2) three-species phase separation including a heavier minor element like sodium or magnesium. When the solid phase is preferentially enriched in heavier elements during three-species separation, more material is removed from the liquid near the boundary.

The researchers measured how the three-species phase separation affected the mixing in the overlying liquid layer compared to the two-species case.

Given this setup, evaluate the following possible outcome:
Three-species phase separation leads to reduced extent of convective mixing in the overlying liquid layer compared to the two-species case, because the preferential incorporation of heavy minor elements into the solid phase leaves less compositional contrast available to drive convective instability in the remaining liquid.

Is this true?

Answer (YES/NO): NO